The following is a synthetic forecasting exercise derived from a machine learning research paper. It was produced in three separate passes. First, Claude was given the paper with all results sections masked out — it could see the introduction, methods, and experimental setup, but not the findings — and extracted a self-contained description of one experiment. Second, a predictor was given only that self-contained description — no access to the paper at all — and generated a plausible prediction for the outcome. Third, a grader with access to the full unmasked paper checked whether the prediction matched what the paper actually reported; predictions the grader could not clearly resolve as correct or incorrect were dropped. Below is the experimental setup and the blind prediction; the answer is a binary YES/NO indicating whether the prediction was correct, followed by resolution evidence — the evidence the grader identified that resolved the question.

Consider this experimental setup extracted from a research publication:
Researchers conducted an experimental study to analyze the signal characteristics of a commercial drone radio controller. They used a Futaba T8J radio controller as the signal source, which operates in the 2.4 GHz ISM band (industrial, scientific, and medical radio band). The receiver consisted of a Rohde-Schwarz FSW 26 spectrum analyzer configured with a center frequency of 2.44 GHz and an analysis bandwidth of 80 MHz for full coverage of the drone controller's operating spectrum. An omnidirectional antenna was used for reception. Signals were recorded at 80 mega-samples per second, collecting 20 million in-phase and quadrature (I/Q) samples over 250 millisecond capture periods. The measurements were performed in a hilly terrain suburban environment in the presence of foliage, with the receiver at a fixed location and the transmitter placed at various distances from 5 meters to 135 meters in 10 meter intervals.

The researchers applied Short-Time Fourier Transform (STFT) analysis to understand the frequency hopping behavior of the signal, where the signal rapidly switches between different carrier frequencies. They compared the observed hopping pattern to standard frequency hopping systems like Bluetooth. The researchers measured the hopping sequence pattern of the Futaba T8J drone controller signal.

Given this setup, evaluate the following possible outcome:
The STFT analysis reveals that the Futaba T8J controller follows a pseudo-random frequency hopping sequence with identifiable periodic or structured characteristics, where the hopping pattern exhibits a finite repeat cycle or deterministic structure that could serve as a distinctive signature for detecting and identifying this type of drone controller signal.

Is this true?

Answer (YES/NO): YES